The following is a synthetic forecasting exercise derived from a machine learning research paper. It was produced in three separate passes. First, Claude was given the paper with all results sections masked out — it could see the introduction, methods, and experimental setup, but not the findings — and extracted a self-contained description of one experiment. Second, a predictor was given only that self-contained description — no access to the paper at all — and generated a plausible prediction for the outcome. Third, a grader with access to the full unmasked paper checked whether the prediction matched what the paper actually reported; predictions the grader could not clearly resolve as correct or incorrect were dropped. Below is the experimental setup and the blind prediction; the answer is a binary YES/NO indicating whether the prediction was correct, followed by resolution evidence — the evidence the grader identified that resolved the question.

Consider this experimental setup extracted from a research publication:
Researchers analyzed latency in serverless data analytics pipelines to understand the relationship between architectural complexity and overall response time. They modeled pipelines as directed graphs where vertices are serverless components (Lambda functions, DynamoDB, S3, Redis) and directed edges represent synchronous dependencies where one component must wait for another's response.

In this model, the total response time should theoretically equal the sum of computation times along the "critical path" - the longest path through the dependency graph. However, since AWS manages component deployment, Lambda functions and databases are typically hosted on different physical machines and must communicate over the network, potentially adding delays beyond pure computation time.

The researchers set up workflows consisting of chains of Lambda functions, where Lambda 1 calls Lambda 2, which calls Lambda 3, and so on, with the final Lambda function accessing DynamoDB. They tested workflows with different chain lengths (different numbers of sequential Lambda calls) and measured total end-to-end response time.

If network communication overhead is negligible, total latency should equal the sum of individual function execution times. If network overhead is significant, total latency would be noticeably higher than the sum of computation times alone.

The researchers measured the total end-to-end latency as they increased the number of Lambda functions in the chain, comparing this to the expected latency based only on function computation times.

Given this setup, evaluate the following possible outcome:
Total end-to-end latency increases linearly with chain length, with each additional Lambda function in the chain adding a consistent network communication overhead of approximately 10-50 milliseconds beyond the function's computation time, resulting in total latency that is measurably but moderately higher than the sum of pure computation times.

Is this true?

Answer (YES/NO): NO